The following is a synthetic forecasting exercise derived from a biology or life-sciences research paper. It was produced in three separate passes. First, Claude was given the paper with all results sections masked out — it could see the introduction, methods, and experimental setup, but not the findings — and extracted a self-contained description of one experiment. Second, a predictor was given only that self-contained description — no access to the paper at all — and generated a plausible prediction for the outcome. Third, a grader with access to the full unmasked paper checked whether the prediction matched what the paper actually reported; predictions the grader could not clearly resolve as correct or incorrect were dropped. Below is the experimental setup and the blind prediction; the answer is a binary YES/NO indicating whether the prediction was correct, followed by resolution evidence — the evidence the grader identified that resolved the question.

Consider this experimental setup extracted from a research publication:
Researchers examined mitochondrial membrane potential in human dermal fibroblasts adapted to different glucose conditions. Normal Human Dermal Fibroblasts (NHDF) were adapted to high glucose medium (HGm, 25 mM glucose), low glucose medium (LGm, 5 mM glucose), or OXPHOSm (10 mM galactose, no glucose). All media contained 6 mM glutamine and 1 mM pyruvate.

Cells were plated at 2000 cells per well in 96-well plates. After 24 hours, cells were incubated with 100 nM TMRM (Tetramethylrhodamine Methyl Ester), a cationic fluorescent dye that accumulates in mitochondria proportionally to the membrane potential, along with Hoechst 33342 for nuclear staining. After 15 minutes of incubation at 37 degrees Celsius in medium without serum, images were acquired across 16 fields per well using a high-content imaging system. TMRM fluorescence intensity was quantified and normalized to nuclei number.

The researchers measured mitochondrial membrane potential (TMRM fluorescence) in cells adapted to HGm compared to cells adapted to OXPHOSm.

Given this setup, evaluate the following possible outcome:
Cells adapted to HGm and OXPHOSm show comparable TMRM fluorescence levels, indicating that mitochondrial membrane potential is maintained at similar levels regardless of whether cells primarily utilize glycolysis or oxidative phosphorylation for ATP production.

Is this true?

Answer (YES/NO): NO